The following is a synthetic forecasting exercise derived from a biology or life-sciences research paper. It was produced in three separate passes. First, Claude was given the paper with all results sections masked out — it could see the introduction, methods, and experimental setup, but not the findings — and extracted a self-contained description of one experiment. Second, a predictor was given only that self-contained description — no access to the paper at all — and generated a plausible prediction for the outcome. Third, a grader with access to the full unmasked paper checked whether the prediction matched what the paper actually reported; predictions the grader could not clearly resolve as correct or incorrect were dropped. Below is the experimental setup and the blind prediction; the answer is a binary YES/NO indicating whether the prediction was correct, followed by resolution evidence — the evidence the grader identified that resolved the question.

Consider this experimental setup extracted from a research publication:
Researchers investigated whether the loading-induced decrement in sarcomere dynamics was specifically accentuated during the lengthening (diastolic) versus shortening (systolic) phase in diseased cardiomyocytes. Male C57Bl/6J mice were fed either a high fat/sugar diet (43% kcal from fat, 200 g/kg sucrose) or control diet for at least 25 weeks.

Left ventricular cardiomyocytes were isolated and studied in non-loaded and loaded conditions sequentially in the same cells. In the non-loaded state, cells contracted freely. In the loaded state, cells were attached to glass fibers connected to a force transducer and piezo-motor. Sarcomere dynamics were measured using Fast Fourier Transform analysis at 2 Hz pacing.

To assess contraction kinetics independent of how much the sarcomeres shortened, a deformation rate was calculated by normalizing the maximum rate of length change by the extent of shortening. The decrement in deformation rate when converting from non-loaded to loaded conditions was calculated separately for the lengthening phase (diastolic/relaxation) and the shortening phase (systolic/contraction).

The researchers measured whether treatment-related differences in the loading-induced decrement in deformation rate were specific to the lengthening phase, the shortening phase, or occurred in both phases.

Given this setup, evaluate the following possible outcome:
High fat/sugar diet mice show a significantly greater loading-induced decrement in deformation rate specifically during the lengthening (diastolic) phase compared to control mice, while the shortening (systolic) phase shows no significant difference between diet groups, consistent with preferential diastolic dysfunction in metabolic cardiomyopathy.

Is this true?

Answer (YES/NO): YES